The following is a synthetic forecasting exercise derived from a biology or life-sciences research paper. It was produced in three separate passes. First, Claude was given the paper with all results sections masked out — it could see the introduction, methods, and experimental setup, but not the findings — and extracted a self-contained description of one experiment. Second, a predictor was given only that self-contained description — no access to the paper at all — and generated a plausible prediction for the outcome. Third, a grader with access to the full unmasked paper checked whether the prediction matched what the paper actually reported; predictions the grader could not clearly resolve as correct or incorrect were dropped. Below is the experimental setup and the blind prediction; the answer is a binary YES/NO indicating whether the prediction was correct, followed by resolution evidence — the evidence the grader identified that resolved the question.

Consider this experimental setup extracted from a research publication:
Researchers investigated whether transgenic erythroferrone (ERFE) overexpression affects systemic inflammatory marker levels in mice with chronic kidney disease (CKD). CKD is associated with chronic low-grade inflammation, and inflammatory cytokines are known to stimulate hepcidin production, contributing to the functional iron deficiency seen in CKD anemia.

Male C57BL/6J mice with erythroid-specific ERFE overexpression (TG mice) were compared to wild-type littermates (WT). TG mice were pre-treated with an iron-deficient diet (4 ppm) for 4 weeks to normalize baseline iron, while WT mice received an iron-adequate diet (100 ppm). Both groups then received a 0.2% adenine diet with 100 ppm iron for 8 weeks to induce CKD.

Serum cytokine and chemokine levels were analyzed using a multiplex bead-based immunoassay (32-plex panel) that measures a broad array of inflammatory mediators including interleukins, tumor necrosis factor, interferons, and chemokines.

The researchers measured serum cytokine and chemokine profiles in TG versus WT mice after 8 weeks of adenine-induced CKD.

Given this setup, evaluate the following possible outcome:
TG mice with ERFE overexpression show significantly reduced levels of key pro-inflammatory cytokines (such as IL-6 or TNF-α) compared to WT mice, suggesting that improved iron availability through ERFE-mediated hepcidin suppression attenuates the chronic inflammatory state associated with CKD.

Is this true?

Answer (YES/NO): NO